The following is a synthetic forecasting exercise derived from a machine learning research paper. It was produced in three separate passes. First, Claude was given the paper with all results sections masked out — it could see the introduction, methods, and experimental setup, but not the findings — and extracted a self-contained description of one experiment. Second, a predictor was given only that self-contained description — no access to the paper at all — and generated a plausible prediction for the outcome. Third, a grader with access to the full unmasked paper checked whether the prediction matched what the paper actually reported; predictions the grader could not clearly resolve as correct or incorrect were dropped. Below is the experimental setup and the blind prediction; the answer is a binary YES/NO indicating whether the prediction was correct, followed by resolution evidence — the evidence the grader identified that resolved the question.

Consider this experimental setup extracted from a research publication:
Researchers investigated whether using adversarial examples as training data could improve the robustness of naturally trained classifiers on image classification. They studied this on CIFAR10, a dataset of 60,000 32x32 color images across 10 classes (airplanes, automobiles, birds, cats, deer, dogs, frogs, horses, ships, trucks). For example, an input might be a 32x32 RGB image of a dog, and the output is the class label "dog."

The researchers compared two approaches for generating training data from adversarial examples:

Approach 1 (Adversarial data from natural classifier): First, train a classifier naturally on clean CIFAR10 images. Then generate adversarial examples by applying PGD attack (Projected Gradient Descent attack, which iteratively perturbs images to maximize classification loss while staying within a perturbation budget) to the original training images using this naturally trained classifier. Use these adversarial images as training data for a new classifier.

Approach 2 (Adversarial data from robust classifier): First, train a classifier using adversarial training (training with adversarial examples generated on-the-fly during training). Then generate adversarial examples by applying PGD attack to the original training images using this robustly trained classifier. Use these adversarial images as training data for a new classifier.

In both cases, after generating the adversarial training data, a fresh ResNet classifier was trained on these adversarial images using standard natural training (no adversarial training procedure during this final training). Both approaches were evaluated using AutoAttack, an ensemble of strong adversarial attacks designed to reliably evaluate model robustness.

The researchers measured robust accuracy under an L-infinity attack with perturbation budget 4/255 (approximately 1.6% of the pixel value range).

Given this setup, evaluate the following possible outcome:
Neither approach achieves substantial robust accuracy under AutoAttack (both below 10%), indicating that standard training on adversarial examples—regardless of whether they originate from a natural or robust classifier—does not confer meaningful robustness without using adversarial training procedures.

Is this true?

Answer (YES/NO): NO